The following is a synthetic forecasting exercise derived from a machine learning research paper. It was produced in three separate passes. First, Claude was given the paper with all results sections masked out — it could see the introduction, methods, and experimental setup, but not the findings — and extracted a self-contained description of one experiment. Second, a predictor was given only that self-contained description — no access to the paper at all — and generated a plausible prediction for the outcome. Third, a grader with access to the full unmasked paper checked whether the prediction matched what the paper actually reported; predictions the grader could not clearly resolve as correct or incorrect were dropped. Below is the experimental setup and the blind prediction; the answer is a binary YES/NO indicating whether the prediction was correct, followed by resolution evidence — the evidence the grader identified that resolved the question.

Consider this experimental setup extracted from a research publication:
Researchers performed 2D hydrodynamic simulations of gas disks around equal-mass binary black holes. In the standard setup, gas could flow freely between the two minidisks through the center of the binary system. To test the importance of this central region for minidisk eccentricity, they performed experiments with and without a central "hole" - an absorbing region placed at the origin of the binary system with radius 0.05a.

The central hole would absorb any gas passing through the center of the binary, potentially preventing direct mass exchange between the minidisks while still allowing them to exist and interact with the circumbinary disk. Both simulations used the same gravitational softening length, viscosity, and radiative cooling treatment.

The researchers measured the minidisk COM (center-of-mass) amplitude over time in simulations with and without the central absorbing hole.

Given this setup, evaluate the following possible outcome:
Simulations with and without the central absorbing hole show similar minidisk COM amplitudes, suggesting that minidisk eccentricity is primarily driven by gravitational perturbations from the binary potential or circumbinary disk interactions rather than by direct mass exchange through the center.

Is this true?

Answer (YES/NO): NO